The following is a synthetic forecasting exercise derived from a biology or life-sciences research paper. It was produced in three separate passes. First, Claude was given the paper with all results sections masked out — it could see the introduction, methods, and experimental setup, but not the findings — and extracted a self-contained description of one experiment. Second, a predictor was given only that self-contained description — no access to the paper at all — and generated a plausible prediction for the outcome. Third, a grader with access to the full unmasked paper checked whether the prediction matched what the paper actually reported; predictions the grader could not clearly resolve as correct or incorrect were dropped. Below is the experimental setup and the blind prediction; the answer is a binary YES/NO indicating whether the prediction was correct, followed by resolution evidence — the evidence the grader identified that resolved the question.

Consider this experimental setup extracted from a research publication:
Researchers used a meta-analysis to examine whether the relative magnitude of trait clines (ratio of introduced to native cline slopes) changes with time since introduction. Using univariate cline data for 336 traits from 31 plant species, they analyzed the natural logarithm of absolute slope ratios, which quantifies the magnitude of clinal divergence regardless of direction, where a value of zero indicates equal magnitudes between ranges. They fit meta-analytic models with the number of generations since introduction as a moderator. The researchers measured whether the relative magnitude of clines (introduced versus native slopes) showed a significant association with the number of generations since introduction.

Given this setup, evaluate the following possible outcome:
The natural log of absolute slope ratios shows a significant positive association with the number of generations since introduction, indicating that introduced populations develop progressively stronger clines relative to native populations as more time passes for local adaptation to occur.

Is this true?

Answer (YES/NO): NO